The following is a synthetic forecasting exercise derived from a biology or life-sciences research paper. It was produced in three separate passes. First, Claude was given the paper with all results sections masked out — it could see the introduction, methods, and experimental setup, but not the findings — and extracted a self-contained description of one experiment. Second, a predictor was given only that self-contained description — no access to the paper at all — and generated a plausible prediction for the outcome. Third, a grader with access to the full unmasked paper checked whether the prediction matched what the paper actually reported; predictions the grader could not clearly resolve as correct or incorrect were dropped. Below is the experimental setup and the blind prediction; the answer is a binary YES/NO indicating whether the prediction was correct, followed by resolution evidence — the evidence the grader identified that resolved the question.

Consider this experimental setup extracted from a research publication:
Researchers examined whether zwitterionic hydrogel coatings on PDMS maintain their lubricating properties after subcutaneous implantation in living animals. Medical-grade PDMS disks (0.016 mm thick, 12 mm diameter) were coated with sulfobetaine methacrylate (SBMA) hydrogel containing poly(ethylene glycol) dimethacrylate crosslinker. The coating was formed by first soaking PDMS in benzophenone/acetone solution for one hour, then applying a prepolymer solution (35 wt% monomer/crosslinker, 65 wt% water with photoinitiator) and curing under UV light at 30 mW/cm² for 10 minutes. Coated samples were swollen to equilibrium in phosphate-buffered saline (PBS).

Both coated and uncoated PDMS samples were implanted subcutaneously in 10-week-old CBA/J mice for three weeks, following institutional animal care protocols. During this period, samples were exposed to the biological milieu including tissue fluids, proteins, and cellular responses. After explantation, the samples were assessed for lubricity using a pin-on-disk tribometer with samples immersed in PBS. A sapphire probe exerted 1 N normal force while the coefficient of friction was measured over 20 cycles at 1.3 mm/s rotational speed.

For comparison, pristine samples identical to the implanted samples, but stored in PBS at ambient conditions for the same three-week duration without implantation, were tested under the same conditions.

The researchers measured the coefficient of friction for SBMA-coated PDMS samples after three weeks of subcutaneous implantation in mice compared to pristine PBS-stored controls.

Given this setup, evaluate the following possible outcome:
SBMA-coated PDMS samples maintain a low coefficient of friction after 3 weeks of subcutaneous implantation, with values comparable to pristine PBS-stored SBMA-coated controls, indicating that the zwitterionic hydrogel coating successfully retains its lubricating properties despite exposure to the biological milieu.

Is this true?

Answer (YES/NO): YES